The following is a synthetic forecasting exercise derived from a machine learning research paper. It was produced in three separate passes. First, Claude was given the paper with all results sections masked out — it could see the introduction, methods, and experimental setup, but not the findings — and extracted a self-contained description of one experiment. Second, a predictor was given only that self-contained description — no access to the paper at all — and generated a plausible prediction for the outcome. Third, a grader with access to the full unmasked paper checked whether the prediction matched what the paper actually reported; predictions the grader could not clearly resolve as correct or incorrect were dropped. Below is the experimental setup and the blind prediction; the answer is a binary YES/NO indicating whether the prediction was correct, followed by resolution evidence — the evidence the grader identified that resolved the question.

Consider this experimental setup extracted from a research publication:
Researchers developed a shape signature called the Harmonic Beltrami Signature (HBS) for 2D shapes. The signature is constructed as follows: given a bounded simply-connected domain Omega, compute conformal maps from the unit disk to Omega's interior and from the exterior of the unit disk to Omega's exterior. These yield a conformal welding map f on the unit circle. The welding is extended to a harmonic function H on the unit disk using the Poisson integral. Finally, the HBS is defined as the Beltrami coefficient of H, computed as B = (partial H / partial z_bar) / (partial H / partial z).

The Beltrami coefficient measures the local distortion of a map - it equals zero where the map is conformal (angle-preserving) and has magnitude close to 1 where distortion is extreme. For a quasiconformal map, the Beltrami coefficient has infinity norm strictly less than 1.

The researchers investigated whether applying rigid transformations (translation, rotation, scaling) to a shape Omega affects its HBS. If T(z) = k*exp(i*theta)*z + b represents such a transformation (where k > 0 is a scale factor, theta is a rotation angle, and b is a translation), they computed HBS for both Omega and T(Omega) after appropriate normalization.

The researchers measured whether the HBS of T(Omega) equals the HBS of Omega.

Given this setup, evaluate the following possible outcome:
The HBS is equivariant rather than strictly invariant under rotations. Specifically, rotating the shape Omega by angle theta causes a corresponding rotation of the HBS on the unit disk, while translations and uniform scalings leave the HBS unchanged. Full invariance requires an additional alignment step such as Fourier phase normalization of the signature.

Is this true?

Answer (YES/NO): NO